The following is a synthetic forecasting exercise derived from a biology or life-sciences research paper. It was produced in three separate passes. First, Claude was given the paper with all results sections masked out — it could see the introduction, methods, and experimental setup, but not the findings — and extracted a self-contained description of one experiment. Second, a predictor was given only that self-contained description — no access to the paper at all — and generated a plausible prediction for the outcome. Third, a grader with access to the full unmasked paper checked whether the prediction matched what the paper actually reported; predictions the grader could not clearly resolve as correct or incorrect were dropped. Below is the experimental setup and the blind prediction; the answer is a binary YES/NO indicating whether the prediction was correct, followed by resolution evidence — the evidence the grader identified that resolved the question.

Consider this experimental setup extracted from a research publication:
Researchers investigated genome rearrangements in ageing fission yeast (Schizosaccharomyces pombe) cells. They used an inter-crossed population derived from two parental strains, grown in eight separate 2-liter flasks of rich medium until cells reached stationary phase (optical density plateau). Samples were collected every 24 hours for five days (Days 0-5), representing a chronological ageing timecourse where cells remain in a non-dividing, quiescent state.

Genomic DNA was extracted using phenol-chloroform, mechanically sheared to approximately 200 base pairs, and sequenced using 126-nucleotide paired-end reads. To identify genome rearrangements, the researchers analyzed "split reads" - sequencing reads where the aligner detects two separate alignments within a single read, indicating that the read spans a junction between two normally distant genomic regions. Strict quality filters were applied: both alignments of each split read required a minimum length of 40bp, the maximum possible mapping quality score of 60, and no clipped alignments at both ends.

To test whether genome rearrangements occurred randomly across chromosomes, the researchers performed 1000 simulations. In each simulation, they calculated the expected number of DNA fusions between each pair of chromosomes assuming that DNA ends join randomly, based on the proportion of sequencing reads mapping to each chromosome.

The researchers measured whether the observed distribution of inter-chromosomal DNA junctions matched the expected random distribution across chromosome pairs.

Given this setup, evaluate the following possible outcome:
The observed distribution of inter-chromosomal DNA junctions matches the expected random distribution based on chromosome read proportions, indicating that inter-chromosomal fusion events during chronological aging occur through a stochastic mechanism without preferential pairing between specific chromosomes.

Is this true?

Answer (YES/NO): NO